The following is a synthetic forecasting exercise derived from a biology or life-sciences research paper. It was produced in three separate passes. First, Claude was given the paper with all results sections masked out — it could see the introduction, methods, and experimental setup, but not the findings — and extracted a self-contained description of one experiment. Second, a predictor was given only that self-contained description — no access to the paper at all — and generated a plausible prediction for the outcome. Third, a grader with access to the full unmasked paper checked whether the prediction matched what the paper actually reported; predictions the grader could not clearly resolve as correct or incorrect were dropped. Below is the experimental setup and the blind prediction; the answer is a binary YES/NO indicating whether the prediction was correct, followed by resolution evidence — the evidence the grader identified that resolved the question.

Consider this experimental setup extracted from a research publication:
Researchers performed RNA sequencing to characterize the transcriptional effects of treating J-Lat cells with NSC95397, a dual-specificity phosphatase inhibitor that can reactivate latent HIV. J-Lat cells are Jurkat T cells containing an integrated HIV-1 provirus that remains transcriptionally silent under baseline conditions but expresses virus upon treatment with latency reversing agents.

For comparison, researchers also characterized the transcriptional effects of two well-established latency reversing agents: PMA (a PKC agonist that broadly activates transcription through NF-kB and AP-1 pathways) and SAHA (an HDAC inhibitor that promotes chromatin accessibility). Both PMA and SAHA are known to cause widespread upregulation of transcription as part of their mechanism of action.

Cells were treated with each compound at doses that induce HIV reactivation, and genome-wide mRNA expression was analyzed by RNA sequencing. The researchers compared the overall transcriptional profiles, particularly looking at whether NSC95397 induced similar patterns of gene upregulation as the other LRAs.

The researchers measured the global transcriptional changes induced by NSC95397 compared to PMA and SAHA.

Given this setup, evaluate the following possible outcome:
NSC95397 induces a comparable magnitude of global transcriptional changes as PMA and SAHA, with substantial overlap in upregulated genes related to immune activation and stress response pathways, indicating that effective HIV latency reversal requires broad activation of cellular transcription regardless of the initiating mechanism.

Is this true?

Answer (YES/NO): NO